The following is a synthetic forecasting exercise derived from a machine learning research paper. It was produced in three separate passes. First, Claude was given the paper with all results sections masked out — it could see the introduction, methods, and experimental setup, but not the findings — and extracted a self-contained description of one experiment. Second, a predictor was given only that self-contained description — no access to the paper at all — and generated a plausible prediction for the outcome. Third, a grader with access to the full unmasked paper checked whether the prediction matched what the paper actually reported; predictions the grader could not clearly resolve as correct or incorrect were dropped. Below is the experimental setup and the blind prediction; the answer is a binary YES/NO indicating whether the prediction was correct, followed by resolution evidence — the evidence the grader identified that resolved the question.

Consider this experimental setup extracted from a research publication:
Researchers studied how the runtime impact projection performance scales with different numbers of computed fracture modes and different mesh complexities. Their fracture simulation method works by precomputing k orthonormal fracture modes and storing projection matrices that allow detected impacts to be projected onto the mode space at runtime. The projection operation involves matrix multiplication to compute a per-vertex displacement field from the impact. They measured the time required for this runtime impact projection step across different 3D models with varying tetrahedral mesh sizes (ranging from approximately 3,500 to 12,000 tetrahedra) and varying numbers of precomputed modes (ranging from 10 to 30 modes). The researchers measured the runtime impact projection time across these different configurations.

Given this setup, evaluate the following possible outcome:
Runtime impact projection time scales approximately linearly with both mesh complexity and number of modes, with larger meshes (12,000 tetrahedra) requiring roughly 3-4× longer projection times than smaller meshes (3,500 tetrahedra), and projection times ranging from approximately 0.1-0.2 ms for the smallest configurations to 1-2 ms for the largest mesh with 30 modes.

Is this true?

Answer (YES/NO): NO